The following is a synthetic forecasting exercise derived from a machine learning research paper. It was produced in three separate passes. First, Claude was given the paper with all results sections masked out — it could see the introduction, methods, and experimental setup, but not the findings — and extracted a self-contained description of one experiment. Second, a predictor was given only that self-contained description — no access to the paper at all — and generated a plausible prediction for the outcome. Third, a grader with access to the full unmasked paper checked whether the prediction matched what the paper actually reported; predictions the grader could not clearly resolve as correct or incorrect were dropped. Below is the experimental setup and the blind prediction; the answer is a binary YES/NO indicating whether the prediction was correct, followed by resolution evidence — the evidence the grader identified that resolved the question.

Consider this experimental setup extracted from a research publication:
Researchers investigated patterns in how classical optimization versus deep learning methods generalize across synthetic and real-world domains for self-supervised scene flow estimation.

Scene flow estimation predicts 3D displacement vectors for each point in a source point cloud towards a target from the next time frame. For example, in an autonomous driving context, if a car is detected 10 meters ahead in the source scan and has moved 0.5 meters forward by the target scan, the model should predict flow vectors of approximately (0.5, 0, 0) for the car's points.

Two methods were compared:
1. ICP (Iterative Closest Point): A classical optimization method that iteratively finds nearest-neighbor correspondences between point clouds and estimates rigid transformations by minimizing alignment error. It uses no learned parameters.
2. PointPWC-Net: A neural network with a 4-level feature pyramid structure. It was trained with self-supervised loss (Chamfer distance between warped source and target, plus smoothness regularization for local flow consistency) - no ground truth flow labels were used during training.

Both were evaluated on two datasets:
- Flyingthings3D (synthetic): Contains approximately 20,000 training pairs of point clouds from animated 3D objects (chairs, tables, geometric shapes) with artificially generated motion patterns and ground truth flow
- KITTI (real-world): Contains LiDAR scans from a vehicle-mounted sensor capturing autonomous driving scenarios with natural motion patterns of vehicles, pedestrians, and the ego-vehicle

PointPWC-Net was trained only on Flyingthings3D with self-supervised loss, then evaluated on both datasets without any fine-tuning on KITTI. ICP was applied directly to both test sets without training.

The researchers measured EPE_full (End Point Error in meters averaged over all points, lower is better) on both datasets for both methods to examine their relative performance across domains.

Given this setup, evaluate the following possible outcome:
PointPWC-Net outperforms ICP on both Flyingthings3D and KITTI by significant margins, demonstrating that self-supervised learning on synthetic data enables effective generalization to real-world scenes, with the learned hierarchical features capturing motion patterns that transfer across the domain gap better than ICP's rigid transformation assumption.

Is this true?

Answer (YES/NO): NO